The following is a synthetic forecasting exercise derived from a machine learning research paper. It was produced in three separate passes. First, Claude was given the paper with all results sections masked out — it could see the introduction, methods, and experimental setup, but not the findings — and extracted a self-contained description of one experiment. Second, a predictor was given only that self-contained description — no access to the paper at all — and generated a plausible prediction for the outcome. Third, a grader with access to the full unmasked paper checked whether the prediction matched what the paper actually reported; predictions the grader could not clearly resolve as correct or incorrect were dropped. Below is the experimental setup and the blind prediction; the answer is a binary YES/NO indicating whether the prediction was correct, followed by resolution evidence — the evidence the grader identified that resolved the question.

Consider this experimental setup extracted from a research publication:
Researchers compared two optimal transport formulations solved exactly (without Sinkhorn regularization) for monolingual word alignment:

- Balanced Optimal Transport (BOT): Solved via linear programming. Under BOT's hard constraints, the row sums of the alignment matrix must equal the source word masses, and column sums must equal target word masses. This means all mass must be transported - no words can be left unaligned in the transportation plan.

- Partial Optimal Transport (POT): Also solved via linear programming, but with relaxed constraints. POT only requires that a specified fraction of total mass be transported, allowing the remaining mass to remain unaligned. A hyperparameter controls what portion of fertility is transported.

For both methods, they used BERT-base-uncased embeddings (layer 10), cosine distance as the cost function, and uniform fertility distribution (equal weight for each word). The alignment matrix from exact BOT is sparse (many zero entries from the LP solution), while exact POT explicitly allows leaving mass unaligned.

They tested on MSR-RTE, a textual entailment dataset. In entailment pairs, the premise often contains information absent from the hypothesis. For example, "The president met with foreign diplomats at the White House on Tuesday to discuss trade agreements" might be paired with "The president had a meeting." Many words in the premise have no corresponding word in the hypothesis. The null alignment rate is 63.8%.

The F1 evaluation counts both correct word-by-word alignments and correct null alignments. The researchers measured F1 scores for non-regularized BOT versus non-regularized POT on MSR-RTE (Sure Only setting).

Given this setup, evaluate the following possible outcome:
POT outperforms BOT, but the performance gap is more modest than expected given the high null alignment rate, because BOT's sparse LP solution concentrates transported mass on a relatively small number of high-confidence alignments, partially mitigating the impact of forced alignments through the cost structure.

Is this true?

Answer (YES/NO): NO